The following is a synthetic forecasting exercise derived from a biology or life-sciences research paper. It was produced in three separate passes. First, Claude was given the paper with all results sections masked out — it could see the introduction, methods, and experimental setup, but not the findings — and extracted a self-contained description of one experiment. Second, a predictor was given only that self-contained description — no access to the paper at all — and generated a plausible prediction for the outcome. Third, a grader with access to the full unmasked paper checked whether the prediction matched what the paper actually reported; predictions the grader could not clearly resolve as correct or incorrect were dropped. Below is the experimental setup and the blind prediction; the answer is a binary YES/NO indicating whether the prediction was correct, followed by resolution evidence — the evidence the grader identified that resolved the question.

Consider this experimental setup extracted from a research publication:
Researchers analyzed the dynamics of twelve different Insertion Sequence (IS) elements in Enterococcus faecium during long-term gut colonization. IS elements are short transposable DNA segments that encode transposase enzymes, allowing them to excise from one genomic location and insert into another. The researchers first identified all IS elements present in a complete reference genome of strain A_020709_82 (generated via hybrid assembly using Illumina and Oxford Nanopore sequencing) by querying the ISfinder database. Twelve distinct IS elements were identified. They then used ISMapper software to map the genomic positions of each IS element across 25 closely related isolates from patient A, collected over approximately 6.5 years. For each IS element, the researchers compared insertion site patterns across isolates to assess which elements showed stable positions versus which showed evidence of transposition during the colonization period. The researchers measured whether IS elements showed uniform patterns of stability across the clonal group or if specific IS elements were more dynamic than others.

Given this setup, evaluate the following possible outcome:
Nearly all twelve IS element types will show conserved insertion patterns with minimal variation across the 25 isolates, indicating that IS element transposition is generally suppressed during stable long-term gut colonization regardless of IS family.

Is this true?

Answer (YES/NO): NO